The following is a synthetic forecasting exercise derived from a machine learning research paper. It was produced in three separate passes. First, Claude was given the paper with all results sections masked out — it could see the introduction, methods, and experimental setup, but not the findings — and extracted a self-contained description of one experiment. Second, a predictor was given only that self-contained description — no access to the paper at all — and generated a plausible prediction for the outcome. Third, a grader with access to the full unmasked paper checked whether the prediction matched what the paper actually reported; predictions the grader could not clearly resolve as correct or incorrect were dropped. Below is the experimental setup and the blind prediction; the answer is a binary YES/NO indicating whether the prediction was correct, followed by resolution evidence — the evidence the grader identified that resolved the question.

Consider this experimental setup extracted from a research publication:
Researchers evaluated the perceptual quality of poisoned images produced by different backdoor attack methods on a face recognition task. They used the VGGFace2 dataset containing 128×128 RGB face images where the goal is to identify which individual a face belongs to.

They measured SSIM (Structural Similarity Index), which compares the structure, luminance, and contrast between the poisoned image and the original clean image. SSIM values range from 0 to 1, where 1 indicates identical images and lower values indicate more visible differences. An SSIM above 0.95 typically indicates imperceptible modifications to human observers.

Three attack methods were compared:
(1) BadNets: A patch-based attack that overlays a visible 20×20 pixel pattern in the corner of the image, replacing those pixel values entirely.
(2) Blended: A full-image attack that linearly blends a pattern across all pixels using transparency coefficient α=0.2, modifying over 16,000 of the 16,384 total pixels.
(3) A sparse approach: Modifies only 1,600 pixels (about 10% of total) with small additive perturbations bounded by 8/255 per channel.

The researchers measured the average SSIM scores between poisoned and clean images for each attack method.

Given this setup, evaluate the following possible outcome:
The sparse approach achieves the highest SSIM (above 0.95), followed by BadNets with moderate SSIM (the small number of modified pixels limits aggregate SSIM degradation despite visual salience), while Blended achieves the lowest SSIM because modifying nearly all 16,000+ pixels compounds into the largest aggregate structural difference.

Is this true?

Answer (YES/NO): NO